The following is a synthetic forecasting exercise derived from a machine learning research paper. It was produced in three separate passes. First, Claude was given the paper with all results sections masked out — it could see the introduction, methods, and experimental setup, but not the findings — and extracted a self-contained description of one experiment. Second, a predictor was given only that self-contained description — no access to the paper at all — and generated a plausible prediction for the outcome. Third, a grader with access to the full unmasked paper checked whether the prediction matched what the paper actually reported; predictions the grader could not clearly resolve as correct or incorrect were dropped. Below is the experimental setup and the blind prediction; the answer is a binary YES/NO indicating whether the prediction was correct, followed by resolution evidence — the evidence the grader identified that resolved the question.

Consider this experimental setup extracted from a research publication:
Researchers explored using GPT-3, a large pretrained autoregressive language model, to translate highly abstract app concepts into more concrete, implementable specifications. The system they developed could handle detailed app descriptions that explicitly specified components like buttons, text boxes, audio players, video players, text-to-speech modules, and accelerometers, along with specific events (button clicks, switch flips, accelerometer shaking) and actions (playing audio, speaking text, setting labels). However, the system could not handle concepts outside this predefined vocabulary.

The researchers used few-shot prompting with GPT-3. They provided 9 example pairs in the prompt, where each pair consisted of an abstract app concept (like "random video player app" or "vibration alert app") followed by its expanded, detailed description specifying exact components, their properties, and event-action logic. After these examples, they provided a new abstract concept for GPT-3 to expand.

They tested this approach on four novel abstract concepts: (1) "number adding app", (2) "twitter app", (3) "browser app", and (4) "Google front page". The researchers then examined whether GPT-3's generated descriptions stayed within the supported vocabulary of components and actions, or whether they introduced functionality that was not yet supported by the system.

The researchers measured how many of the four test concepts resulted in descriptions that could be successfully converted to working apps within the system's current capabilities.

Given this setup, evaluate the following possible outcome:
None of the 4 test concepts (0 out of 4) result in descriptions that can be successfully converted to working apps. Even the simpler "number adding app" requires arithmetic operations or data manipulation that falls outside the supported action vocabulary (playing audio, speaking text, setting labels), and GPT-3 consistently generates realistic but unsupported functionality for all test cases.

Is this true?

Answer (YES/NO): NO